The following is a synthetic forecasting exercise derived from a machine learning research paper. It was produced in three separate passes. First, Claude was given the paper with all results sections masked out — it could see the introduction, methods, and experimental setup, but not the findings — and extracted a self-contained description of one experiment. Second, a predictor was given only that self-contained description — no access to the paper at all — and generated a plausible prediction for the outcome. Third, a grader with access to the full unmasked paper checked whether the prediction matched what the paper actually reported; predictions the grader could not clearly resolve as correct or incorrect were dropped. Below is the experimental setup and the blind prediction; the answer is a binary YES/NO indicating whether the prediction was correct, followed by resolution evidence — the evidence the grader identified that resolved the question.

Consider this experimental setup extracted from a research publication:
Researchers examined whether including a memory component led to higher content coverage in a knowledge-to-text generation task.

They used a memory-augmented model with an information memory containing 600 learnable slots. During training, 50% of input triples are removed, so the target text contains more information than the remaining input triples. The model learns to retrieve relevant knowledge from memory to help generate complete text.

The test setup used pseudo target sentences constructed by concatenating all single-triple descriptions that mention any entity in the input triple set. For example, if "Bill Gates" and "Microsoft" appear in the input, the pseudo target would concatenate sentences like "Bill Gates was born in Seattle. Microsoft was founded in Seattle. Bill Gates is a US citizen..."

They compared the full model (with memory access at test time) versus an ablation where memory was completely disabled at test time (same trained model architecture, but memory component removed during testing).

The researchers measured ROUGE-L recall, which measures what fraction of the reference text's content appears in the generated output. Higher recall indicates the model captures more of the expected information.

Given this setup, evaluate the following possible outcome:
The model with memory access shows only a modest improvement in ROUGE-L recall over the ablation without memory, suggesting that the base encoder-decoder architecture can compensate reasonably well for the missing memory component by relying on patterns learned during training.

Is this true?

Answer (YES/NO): NO